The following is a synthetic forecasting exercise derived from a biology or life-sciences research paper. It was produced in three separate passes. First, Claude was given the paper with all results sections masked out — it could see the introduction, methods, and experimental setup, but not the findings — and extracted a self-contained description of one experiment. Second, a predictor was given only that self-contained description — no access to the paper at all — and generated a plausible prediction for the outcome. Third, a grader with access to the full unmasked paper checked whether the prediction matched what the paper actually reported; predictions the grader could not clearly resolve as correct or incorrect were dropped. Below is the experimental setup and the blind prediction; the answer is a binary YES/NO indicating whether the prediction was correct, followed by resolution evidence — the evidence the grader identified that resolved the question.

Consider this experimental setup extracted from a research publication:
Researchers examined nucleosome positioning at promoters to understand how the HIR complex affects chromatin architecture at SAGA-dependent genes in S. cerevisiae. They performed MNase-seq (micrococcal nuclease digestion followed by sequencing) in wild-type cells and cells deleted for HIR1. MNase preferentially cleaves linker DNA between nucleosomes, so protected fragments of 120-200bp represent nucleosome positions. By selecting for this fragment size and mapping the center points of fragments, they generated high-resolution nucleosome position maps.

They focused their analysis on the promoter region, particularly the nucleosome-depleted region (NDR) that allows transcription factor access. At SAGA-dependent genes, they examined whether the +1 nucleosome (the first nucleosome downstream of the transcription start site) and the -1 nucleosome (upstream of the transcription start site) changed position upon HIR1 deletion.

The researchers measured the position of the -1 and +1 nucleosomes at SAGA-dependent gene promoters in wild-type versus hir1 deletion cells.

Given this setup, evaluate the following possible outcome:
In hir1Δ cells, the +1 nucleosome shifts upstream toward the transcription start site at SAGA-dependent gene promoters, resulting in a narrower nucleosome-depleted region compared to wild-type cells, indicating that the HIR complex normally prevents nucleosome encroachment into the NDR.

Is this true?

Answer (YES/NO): NO